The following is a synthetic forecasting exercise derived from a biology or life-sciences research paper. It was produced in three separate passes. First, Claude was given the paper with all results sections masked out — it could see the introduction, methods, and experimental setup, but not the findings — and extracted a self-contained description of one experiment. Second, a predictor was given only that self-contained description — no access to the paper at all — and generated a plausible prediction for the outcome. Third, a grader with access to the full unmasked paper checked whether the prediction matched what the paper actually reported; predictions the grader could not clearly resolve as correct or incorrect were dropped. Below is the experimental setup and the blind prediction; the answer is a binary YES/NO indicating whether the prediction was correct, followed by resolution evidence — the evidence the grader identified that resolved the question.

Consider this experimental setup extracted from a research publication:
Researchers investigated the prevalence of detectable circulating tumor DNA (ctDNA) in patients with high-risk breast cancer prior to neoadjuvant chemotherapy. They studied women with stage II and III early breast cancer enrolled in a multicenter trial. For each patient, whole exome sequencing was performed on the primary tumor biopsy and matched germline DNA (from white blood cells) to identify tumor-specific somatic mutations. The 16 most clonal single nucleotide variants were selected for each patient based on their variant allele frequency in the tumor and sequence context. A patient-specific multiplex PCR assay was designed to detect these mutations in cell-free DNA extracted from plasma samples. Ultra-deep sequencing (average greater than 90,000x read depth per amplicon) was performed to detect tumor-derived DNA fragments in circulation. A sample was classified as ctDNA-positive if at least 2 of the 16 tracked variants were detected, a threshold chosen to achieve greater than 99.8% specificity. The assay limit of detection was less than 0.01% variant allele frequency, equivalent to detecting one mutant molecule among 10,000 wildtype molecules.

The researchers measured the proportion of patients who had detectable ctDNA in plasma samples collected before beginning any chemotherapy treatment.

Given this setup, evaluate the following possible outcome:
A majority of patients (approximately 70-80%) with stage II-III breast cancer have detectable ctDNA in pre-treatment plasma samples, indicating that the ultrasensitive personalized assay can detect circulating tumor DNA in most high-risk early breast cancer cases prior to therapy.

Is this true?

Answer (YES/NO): YES